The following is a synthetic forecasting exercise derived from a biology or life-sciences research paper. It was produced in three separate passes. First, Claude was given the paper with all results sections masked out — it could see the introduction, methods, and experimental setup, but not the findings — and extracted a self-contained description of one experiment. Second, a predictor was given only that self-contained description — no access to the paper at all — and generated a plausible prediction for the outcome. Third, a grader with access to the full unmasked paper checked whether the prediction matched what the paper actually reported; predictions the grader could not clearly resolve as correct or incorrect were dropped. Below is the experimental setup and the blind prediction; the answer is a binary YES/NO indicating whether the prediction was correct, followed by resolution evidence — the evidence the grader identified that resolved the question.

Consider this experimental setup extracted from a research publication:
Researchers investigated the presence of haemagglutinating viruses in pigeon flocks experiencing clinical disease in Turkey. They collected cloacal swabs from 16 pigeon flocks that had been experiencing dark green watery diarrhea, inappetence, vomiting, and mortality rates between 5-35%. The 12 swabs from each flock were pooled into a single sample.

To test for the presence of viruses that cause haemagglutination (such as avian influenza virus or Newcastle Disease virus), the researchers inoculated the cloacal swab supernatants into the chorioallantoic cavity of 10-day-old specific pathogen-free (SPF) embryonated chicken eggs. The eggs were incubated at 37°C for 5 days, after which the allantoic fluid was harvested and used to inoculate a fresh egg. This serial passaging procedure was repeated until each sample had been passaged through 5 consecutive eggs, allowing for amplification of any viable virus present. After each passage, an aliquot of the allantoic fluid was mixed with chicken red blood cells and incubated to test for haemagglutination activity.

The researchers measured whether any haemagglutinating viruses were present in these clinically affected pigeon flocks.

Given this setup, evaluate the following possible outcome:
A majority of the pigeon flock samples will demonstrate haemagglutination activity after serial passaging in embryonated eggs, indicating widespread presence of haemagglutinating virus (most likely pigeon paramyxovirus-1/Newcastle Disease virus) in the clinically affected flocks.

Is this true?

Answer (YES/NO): NO